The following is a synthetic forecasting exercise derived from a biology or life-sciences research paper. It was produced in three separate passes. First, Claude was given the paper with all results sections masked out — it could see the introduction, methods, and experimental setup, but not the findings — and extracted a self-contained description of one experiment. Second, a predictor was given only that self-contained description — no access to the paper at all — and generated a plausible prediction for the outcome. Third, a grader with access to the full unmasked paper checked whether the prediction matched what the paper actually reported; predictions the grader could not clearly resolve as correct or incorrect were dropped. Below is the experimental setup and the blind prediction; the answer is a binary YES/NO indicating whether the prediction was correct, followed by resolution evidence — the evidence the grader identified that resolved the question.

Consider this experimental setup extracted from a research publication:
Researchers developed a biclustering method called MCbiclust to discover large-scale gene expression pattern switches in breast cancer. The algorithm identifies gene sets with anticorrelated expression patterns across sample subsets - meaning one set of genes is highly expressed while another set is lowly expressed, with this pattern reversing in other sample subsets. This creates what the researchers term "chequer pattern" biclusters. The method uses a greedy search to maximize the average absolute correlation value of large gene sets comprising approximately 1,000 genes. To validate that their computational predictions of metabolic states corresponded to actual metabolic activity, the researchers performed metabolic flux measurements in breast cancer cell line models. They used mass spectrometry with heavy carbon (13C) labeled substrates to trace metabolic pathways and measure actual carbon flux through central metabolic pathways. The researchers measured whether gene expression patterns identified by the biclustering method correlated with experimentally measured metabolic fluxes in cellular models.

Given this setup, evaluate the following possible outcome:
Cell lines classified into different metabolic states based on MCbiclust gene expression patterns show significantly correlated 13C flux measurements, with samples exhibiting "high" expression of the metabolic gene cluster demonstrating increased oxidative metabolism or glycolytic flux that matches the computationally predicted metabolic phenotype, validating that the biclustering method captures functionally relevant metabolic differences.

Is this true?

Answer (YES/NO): YES